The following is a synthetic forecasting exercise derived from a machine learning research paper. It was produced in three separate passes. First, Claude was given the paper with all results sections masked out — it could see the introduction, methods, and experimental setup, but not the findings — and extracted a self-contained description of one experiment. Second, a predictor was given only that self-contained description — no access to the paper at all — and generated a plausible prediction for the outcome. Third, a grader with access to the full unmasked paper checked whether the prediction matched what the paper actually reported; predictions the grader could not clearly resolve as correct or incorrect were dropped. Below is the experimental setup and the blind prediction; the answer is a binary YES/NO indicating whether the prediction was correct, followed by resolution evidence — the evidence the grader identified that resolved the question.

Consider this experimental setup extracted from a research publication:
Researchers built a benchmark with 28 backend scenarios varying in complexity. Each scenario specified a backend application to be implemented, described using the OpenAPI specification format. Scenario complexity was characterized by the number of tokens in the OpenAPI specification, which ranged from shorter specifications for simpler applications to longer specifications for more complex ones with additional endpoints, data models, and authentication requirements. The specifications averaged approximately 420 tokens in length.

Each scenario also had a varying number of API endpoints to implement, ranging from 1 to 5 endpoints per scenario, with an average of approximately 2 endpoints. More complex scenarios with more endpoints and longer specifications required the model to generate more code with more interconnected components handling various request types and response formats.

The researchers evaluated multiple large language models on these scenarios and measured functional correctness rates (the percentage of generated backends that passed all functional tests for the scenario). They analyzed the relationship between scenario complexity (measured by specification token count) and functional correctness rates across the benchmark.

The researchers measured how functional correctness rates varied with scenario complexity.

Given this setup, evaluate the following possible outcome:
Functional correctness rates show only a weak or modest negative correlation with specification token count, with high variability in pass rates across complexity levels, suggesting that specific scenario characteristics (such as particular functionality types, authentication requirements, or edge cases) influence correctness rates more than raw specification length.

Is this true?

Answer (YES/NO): NO